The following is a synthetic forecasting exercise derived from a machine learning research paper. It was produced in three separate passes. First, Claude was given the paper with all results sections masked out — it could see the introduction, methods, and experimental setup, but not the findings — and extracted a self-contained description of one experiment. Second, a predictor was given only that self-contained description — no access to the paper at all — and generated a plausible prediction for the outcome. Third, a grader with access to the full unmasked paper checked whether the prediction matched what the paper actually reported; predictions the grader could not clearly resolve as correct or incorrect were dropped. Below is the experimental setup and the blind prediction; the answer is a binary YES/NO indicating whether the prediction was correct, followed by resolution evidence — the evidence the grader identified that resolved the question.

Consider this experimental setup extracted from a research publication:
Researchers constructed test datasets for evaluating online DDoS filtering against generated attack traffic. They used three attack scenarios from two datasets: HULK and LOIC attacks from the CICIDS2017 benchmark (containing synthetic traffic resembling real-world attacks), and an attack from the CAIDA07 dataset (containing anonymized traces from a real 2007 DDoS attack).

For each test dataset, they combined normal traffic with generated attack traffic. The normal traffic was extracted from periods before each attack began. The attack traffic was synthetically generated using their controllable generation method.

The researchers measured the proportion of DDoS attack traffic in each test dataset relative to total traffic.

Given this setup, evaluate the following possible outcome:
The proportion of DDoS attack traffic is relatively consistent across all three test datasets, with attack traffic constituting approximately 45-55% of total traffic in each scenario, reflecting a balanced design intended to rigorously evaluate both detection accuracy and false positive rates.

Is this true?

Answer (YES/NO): NO